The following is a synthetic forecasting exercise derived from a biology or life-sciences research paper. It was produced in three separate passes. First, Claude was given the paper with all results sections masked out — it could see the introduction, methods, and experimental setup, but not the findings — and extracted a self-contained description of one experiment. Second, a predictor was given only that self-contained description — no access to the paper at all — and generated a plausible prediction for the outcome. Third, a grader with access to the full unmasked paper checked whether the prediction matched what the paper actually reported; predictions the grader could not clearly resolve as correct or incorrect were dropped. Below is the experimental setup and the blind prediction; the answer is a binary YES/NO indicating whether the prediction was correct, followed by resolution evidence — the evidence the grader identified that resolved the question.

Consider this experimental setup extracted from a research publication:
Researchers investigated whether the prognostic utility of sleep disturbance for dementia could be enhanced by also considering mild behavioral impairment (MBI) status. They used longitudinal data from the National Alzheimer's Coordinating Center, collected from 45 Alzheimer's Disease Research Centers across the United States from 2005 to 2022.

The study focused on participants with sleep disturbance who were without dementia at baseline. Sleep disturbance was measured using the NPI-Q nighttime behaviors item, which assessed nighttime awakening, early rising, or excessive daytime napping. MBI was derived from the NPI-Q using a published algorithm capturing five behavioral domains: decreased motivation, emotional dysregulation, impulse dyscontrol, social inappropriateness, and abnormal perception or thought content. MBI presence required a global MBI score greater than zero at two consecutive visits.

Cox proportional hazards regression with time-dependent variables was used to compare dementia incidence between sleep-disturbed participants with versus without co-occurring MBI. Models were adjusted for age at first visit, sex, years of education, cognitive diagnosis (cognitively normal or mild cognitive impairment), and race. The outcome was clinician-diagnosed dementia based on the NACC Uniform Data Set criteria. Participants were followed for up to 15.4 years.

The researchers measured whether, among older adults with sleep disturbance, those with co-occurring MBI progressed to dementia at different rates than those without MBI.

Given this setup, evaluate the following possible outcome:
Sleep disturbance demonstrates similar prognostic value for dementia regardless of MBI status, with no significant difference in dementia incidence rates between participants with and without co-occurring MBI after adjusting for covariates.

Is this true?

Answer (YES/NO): NO